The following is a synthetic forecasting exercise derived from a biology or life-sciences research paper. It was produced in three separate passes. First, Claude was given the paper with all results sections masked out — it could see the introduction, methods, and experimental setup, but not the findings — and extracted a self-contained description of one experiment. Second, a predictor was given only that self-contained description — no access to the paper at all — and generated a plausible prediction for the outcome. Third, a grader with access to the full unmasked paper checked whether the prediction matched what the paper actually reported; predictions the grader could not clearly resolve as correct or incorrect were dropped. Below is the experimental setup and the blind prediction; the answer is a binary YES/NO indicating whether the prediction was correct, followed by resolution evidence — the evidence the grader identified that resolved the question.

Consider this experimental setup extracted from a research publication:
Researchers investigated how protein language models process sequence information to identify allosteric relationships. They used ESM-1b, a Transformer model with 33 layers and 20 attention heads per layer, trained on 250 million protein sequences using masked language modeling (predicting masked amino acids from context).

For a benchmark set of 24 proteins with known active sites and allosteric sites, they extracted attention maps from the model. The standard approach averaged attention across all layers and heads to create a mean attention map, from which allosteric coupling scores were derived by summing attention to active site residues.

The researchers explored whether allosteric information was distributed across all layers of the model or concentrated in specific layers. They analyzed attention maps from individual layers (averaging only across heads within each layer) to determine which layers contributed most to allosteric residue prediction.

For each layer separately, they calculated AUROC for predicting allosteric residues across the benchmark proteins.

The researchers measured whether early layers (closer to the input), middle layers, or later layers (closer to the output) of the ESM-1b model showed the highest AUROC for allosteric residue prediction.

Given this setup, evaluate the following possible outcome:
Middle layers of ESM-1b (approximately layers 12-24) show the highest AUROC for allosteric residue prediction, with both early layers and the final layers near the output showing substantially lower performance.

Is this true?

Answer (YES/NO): NO